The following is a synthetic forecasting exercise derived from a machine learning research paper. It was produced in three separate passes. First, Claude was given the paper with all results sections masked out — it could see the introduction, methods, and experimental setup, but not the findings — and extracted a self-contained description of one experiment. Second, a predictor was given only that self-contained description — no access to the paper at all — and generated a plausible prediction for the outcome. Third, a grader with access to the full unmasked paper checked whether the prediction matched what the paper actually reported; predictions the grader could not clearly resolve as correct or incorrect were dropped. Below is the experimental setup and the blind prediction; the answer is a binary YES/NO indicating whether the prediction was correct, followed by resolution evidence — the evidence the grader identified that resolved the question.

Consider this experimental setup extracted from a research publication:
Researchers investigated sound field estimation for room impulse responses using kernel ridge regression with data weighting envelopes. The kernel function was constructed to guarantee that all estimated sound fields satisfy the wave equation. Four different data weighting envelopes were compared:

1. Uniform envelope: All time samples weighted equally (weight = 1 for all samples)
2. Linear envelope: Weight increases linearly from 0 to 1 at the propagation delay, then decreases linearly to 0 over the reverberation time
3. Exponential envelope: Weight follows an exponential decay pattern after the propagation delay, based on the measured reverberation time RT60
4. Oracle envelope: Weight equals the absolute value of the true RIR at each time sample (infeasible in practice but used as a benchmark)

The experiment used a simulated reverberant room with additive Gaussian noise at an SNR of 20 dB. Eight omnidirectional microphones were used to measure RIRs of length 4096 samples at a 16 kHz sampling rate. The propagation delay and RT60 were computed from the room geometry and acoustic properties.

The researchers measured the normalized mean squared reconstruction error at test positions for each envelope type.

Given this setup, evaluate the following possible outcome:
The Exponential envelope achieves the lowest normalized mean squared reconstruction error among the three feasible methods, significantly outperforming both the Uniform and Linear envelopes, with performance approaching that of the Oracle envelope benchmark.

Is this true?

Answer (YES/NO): YES